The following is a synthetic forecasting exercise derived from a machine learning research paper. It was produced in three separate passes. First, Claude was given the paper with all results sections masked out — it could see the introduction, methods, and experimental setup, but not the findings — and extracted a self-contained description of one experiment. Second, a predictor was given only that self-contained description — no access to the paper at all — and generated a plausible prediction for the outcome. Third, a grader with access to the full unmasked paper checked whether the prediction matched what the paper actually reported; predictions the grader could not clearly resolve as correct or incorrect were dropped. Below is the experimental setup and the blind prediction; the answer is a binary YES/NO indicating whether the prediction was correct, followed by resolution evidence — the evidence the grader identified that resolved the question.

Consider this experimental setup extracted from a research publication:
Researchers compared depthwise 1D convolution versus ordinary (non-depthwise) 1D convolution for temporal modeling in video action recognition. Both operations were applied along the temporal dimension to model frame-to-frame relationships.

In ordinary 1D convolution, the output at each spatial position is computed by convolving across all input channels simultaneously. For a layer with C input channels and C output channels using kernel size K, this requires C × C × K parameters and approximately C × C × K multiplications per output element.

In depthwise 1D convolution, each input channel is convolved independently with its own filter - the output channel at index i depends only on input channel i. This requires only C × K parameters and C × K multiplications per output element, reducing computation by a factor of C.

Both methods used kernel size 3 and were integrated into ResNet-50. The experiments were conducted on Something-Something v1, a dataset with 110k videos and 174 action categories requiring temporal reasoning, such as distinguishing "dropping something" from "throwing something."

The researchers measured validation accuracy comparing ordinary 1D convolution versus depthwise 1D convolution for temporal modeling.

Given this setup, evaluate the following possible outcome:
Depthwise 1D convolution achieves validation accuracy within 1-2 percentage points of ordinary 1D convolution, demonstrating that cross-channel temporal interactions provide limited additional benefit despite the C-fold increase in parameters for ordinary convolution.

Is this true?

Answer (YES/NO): NO